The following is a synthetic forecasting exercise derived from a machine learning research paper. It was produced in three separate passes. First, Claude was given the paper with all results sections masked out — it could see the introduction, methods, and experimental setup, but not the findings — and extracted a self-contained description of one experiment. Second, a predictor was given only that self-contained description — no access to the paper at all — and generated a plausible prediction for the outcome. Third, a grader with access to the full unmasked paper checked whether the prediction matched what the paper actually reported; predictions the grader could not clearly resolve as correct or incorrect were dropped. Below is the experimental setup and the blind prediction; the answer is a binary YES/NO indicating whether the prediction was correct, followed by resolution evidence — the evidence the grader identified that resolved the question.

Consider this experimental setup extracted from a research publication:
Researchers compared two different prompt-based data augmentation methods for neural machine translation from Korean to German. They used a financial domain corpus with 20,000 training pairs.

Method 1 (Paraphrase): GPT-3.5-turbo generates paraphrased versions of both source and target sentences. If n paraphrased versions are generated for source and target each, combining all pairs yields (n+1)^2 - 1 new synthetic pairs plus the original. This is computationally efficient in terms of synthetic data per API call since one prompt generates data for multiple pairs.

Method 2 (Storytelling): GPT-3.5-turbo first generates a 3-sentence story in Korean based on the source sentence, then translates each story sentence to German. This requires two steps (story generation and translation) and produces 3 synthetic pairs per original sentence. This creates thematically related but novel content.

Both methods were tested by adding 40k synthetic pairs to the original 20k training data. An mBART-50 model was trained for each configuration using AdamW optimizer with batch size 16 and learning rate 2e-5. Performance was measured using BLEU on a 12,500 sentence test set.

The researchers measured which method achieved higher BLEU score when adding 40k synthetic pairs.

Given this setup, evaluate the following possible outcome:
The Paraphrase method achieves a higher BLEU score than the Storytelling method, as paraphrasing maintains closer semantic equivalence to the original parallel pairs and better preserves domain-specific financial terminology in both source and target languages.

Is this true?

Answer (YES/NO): NO